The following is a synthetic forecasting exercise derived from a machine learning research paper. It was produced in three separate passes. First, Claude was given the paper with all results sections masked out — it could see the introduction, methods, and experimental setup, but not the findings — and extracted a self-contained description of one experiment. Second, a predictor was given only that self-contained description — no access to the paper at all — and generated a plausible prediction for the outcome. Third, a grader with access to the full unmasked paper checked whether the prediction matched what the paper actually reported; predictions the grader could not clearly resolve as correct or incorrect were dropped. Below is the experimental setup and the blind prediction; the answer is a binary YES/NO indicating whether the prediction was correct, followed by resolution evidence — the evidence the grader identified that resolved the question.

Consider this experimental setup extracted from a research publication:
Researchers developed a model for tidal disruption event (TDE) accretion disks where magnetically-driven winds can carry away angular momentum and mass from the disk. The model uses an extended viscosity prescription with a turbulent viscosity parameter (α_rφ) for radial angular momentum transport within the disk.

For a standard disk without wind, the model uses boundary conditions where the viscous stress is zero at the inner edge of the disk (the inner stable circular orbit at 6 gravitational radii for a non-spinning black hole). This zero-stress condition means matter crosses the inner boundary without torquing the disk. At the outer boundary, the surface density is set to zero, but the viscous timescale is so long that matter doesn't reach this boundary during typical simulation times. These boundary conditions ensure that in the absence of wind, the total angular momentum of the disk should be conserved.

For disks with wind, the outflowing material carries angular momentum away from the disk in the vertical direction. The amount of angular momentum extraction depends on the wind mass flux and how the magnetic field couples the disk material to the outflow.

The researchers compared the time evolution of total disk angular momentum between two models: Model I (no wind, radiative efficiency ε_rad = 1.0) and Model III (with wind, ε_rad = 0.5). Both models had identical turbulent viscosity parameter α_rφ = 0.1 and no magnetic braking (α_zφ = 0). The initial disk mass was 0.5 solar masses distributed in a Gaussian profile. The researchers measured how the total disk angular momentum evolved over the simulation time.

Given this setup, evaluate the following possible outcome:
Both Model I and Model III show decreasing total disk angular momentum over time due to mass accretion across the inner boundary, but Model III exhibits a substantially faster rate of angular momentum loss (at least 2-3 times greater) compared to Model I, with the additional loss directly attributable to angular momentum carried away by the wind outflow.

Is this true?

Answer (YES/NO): NO